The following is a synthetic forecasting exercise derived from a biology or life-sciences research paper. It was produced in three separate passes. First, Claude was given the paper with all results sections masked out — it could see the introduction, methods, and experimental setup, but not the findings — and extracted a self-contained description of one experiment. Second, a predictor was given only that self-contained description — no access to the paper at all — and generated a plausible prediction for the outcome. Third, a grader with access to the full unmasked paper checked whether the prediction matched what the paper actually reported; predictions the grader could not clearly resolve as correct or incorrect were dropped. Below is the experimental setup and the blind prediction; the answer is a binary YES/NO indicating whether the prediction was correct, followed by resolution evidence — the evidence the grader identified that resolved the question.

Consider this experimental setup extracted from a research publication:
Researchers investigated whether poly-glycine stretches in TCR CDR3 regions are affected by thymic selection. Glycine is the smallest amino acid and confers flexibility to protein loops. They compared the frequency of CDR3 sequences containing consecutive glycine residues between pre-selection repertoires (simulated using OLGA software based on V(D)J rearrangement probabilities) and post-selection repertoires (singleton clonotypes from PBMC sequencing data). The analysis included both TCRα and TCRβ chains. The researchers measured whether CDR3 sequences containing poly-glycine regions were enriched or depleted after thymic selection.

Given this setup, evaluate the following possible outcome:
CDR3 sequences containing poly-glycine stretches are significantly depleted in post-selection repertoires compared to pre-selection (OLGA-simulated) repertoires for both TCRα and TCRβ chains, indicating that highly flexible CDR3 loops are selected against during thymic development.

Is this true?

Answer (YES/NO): NO